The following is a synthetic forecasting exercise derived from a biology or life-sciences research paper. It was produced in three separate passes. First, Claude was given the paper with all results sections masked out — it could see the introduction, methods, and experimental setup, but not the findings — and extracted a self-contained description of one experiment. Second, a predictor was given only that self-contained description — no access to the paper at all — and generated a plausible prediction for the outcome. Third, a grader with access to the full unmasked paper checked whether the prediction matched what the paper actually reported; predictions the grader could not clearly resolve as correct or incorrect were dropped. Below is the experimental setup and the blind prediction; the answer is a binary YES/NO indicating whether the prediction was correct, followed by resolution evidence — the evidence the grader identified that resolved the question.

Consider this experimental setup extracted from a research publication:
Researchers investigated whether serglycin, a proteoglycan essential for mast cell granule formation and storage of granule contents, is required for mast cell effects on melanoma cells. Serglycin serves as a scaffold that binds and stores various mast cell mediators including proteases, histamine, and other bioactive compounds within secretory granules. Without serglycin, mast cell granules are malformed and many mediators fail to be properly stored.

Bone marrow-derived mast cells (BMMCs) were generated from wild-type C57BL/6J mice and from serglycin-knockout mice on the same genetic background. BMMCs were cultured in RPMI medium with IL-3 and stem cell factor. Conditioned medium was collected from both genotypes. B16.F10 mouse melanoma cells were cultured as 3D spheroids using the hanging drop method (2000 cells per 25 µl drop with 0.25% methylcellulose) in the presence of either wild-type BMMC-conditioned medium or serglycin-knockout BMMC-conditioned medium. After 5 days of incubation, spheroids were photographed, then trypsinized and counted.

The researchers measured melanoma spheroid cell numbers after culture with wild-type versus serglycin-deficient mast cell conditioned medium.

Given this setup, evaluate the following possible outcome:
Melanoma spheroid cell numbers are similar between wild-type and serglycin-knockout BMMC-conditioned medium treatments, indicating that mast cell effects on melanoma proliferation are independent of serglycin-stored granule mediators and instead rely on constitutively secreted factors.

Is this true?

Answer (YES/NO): NO